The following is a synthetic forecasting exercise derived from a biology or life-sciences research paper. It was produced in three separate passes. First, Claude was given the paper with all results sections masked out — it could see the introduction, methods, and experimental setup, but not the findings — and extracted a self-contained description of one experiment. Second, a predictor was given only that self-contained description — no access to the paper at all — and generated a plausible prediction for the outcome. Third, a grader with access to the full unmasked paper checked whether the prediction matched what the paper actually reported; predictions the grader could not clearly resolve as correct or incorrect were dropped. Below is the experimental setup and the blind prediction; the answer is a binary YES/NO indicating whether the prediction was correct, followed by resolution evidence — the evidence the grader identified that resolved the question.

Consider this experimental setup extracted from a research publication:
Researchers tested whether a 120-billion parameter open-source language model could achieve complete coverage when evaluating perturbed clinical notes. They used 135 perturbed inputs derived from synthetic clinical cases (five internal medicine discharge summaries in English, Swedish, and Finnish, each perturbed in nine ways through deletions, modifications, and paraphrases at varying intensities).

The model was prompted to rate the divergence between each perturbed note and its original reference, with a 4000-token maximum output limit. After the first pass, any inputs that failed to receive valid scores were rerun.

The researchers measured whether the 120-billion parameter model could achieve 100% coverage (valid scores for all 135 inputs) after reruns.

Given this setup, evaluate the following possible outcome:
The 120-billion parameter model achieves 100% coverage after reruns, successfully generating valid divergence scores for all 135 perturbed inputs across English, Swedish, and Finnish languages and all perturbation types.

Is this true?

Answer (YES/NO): YES